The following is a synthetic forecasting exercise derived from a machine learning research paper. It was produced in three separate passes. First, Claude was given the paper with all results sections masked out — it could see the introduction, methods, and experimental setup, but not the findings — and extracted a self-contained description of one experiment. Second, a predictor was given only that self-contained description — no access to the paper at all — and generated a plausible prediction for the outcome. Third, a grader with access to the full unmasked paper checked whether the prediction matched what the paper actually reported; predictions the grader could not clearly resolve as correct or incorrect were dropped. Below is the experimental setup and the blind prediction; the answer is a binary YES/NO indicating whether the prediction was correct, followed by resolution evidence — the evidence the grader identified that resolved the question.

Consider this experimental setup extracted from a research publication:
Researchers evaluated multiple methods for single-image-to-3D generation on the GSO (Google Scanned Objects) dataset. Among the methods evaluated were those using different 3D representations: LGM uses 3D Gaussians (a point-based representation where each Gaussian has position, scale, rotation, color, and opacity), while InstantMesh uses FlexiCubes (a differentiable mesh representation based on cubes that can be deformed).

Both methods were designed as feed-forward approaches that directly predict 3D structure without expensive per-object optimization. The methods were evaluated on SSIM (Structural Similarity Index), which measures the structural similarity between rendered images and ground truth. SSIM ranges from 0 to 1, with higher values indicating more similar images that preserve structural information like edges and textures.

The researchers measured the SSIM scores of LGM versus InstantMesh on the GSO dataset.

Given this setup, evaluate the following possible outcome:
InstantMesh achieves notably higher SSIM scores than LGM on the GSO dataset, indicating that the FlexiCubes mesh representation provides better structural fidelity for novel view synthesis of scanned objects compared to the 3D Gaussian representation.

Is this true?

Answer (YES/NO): YES